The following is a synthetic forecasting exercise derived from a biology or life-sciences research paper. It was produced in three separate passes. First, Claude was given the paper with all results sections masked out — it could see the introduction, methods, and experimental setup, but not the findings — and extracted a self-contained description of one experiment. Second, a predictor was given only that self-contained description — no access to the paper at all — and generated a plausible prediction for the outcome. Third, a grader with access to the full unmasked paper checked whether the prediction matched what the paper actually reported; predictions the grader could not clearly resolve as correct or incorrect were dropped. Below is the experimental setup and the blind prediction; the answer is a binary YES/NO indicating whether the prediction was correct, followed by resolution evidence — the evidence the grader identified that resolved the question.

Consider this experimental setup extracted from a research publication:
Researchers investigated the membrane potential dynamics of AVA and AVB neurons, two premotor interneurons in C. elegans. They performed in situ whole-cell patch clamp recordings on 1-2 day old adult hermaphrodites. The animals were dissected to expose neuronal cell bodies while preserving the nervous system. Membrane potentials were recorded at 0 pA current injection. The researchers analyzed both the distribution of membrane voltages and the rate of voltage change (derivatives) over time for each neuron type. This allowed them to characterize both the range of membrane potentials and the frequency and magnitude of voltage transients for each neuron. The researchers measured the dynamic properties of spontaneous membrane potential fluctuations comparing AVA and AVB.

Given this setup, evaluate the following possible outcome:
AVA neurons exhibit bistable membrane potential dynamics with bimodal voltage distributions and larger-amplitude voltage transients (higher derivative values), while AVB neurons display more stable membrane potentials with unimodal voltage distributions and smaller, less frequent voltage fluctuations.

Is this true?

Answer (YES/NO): NO